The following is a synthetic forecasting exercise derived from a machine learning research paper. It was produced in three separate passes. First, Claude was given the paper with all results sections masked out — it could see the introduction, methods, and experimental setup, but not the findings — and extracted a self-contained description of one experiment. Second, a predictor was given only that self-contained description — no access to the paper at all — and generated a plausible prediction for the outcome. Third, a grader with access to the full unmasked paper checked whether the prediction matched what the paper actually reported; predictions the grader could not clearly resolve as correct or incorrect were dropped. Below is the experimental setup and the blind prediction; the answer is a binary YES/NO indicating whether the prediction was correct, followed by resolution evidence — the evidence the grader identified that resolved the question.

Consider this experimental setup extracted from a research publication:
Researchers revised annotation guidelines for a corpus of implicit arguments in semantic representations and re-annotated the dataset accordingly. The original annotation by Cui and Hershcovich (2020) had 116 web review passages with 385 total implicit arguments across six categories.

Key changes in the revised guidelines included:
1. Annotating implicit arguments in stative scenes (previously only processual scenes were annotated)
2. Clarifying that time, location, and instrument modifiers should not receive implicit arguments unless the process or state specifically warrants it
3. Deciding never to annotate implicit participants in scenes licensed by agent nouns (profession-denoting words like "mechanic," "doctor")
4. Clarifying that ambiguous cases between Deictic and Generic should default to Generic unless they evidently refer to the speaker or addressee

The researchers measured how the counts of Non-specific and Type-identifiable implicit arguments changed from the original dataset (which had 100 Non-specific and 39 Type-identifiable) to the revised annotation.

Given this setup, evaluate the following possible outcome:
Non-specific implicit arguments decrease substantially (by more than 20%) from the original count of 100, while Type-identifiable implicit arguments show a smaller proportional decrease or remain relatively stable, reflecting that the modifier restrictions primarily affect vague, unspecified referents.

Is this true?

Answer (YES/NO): NO